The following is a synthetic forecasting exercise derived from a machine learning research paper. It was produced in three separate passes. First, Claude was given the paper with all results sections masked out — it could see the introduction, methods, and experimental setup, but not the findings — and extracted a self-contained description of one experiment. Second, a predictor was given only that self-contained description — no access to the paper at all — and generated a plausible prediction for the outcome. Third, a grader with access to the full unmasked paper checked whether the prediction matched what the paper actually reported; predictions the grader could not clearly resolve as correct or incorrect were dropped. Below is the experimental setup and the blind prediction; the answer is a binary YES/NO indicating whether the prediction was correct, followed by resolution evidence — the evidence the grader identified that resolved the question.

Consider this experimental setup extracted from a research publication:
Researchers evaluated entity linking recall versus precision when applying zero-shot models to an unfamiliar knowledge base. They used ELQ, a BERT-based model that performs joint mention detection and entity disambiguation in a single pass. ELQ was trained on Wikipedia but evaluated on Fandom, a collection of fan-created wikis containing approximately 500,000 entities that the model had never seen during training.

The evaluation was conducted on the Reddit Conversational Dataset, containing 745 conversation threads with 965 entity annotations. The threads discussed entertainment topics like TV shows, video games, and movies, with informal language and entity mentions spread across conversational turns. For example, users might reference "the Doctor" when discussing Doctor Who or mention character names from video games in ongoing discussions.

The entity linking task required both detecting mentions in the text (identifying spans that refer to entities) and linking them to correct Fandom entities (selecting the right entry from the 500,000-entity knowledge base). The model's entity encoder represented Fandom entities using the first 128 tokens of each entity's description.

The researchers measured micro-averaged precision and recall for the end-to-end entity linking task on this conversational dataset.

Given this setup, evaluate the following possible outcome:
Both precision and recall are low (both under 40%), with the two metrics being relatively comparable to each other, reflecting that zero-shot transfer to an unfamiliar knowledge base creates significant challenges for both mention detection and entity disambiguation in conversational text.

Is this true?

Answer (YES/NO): NO